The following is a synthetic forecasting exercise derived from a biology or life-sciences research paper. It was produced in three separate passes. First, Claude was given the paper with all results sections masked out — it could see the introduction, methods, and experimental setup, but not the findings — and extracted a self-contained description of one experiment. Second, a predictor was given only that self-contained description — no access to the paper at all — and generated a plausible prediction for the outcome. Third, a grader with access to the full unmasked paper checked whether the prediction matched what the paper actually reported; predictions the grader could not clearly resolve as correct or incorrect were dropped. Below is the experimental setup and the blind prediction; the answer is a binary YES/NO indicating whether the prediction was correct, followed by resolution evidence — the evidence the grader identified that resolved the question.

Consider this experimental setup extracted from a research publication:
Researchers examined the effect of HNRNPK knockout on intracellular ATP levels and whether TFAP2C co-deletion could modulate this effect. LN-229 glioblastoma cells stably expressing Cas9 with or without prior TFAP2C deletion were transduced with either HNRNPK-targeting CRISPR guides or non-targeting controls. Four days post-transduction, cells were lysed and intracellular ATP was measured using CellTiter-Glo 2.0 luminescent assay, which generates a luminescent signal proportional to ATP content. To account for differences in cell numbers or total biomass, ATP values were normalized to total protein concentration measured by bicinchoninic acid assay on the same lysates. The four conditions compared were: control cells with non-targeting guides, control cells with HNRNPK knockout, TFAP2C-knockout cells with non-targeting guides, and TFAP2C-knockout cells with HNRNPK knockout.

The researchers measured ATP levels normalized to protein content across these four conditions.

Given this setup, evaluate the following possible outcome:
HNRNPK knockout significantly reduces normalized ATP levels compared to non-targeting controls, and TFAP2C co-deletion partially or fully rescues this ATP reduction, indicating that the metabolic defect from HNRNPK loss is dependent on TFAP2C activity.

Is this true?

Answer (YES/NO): YES